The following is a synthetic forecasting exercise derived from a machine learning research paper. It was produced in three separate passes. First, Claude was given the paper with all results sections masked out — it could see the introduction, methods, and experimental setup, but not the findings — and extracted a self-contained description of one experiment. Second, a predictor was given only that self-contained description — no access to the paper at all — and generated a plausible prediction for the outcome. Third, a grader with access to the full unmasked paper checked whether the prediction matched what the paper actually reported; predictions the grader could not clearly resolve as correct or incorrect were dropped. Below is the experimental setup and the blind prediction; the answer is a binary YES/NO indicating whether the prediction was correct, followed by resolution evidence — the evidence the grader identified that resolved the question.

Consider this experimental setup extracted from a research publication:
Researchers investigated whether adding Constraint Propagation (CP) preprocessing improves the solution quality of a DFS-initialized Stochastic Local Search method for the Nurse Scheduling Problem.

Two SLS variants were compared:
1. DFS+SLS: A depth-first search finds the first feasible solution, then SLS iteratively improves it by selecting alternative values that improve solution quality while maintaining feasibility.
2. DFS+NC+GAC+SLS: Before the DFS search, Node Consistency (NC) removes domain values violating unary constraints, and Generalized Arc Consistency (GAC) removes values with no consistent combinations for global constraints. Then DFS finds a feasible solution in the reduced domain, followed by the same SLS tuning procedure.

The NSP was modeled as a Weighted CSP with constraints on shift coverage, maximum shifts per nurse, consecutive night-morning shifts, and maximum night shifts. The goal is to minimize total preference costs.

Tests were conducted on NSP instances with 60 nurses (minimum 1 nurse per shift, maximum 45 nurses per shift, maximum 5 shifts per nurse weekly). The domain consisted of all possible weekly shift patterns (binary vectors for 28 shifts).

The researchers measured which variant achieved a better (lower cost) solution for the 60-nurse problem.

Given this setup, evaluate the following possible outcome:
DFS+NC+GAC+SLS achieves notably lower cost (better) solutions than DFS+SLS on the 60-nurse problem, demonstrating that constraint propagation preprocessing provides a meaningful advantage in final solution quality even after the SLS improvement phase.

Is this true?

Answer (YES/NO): YES